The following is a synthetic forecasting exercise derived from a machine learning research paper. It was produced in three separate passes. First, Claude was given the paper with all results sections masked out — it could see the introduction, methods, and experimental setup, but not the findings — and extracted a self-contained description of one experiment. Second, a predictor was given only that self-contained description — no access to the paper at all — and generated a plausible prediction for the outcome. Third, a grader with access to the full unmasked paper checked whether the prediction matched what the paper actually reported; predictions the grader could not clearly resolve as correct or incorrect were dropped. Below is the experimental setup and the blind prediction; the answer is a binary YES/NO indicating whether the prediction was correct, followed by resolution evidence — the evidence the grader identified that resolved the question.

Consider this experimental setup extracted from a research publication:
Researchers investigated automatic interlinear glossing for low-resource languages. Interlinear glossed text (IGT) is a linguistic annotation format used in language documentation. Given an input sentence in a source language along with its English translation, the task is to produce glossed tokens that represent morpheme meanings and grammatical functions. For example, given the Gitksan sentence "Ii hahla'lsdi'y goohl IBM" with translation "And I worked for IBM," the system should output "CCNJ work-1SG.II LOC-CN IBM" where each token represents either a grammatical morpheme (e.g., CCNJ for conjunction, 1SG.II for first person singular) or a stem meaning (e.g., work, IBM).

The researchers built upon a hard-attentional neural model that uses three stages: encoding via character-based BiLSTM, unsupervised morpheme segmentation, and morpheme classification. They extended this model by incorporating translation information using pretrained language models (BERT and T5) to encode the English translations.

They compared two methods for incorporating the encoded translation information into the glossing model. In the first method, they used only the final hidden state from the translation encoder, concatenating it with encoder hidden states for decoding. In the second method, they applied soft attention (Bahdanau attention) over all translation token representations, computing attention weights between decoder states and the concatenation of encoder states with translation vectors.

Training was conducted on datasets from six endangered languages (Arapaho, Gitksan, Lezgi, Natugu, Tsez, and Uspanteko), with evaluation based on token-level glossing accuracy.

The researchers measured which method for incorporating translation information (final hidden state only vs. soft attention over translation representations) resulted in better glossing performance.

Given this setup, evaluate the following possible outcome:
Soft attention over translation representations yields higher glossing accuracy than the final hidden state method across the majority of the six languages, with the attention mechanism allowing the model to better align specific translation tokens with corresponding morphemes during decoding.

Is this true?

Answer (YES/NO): NO